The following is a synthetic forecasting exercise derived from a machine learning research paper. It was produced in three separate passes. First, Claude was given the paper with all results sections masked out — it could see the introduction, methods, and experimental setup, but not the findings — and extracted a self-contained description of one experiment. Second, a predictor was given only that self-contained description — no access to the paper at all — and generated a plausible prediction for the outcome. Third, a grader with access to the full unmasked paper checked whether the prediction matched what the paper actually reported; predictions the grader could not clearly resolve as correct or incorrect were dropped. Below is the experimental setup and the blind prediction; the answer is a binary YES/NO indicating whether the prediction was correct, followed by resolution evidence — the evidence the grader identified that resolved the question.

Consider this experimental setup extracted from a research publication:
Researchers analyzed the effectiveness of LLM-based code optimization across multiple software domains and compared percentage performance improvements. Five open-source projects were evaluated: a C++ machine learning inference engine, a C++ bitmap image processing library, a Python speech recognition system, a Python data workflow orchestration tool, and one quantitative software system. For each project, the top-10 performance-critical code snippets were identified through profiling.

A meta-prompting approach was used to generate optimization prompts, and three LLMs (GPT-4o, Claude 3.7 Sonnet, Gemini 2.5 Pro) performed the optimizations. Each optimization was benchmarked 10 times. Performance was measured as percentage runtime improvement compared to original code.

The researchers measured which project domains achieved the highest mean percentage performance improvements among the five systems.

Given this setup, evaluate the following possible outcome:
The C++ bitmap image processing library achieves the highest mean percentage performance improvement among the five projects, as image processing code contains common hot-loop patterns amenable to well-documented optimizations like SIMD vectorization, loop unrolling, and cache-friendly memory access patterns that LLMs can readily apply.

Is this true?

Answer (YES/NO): YES